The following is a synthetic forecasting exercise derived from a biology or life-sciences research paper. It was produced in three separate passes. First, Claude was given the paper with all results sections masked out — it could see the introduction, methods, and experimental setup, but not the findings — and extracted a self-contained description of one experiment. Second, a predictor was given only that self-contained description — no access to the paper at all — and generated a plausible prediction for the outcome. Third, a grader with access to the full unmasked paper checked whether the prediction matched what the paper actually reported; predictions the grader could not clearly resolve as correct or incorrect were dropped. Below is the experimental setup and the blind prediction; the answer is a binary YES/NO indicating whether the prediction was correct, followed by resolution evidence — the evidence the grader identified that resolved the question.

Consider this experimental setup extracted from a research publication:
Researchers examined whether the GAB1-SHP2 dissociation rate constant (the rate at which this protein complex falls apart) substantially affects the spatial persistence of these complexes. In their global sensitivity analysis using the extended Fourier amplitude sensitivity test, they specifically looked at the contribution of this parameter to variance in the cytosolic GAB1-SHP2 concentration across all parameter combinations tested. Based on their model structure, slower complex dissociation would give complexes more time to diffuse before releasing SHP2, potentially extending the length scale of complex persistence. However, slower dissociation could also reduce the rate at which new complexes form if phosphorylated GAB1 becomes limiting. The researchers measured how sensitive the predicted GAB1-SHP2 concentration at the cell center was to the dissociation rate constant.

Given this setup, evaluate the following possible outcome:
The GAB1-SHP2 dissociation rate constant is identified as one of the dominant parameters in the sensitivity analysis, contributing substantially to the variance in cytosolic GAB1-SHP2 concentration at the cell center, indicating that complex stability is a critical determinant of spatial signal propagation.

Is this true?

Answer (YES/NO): NO